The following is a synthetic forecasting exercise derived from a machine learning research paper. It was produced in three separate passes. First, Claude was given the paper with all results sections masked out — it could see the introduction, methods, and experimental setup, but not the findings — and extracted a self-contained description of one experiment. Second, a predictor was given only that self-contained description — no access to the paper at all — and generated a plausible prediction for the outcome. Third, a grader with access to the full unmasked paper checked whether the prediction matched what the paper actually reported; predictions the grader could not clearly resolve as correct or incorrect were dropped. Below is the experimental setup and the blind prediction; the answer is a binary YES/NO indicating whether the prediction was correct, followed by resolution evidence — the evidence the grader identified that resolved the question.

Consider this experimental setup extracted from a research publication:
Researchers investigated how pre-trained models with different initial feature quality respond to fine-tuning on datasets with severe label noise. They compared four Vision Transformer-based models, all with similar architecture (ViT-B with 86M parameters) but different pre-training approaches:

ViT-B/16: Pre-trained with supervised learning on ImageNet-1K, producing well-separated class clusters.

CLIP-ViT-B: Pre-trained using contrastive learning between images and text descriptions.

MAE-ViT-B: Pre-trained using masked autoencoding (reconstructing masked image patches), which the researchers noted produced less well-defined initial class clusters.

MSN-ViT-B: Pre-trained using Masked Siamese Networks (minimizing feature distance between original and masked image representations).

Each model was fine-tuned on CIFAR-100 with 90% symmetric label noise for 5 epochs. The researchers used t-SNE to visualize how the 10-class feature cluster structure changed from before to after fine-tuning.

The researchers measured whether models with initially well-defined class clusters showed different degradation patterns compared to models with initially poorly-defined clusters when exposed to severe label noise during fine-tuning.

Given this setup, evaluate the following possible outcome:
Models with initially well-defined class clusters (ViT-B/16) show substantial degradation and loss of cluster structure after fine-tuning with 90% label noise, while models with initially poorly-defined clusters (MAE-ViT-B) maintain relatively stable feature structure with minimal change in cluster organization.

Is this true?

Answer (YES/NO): NO